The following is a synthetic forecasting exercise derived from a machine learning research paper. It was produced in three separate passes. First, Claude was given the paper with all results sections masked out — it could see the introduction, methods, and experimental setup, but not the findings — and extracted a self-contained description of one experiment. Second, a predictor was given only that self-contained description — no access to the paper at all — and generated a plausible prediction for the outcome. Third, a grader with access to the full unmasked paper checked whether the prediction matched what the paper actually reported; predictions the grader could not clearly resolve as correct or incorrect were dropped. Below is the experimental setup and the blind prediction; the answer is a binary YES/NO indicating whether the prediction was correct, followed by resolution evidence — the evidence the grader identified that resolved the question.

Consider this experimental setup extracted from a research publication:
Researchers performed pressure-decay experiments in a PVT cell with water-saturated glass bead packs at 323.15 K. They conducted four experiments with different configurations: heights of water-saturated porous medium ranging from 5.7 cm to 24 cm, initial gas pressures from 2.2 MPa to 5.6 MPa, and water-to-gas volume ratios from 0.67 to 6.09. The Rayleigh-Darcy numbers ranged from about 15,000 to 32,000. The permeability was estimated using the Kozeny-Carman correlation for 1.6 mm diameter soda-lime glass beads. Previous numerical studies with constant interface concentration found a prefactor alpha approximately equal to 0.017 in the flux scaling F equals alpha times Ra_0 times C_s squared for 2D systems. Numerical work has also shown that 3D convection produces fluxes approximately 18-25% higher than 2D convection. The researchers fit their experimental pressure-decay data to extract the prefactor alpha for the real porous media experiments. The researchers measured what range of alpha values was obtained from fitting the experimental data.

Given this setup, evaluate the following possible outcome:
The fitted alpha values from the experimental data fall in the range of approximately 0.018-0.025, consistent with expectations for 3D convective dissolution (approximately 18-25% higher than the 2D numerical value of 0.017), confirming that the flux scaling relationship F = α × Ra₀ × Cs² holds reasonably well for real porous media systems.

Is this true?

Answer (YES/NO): NO